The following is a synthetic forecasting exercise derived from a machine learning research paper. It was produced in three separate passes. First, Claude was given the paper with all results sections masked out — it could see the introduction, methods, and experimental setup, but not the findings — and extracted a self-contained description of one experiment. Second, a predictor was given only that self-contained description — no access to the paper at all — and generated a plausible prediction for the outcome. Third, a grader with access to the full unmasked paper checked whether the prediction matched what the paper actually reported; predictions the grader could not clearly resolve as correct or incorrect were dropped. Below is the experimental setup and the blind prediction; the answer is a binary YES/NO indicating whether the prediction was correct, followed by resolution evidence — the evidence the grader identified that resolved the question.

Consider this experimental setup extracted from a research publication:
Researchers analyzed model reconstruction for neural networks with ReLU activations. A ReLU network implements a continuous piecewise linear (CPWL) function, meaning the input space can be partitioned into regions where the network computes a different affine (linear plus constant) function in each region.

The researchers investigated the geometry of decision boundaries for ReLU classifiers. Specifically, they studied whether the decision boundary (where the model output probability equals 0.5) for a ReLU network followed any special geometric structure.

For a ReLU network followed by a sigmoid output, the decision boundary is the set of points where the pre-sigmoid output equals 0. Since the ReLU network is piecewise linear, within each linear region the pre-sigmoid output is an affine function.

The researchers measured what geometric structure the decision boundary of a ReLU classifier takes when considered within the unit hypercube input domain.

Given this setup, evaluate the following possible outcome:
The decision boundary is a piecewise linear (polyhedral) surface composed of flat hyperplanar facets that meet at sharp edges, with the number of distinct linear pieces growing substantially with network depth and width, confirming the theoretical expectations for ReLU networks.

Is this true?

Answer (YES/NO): NO